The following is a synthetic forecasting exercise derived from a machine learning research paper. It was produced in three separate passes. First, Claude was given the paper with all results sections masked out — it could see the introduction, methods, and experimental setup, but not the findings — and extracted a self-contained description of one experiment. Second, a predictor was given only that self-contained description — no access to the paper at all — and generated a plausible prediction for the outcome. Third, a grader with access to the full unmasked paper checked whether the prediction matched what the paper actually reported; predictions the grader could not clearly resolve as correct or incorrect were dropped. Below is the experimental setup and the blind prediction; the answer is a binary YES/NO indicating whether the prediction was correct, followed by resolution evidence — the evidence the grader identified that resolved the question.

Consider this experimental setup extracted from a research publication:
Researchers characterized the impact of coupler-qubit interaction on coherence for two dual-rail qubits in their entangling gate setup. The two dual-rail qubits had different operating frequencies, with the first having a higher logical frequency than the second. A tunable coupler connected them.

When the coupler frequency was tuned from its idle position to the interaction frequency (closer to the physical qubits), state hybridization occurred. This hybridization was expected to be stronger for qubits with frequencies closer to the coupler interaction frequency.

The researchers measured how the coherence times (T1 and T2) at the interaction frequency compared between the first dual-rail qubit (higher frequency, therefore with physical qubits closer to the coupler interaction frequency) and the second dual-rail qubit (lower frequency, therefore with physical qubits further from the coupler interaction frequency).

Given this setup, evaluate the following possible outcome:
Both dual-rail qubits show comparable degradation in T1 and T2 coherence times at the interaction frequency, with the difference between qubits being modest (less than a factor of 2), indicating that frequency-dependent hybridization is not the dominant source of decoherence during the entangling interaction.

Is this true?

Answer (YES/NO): NO